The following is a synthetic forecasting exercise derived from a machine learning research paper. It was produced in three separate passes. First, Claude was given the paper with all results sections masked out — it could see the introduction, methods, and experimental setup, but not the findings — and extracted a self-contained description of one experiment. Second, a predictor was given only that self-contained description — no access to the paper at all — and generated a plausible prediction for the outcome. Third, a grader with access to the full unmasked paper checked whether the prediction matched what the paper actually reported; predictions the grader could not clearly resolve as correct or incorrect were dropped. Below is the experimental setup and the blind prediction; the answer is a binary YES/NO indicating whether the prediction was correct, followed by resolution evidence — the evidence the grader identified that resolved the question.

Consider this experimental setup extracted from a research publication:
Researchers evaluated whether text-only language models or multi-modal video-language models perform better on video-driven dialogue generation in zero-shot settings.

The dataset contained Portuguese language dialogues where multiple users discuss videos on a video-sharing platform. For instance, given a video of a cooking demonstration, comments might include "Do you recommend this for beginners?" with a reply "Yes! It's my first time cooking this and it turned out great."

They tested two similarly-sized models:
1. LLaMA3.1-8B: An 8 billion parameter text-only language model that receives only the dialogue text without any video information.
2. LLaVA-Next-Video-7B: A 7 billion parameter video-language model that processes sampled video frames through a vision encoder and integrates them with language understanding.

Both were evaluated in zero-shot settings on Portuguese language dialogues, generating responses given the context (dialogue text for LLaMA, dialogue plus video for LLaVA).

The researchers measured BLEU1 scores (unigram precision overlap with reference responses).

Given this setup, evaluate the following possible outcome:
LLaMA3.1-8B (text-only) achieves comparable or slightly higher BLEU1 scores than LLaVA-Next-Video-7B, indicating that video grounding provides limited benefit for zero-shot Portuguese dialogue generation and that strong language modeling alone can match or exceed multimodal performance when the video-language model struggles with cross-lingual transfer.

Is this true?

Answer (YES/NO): NO